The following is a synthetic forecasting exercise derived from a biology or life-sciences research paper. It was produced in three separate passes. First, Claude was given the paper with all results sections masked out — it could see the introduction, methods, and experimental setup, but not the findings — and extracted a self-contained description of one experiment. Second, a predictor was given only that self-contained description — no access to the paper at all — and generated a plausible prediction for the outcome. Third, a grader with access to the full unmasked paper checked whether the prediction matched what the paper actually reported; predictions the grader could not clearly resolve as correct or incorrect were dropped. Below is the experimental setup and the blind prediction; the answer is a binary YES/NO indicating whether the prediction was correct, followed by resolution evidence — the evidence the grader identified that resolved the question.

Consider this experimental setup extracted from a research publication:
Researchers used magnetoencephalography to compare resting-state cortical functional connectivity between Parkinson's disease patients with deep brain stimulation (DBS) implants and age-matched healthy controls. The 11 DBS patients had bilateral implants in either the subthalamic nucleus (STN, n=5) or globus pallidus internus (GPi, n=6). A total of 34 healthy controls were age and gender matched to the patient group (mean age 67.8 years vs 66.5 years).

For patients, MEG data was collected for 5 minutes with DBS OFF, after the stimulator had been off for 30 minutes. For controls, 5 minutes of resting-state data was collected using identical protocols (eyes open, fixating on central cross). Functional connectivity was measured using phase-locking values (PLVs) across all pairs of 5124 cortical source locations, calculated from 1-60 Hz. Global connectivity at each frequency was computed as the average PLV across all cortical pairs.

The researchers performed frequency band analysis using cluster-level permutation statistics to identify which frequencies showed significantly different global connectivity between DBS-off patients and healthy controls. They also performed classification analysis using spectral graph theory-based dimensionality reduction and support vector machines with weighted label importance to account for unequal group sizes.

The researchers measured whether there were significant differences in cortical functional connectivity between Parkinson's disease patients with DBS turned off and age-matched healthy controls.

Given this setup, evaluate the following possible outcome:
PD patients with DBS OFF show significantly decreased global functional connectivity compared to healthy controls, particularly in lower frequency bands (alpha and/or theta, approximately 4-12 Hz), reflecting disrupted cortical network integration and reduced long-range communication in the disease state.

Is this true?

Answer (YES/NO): NO